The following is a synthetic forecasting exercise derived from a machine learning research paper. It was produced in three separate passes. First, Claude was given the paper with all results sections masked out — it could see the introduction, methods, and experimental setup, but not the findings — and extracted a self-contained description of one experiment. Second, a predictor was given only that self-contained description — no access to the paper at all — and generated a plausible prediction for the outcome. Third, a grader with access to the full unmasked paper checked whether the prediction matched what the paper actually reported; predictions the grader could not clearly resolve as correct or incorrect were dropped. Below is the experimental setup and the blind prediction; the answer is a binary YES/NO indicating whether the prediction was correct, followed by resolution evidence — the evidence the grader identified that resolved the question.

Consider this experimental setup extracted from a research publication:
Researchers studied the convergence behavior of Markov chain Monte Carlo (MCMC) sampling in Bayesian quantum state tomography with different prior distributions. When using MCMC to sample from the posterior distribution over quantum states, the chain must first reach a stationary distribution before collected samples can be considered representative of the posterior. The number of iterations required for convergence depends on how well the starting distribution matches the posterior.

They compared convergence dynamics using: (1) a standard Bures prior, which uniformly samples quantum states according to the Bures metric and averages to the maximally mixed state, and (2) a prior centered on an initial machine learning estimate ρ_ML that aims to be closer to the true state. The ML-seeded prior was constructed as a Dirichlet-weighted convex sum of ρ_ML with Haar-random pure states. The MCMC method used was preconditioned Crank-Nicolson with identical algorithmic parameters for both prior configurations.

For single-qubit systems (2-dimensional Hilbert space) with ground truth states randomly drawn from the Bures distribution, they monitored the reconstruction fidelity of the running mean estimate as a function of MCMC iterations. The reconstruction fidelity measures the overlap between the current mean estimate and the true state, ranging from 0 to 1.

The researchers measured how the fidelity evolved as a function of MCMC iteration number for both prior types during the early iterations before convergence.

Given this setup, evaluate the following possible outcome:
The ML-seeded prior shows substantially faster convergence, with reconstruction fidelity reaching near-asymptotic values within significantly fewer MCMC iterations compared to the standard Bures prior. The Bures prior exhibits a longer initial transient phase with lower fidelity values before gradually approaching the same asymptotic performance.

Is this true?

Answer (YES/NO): YES